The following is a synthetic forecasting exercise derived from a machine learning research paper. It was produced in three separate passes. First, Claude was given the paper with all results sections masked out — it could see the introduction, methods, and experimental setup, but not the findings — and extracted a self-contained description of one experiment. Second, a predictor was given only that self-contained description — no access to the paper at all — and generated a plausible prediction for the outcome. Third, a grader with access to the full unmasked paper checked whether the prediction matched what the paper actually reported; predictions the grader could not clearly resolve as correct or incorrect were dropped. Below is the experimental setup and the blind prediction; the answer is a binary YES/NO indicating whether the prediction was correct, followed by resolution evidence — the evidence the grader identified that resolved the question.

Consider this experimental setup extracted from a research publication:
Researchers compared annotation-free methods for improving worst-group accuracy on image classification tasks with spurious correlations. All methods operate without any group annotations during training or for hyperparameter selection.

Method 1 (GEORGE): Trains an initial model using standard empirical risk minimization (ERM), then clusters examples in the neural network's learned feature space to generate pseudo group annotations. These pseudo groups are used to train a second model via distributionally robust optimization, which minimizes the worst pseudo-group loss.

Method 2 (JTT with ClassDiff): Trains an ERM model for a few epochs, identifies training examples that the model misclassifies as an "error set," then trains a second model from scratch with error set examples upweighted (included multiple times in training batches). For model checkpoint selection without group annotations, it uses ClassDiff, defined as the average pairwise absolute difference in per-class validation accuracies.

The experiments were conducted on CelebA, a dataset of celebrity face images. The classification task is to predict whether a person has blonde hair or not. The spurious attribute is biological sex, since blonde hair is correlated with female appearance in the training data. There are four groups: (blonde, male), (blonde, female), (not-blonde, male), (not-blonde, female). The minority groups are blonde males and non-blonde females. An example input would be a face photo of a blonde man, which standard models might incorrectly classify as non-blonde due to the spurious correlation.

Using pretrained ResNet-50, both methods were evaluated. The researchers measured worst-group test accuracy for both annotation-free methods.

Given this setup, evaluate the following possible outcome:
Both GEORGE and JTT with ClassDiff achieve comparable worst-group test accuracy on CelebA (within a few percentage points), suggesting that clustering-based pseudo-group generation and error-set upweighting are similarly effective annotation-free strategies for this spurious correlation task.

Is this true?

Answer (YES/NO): NO